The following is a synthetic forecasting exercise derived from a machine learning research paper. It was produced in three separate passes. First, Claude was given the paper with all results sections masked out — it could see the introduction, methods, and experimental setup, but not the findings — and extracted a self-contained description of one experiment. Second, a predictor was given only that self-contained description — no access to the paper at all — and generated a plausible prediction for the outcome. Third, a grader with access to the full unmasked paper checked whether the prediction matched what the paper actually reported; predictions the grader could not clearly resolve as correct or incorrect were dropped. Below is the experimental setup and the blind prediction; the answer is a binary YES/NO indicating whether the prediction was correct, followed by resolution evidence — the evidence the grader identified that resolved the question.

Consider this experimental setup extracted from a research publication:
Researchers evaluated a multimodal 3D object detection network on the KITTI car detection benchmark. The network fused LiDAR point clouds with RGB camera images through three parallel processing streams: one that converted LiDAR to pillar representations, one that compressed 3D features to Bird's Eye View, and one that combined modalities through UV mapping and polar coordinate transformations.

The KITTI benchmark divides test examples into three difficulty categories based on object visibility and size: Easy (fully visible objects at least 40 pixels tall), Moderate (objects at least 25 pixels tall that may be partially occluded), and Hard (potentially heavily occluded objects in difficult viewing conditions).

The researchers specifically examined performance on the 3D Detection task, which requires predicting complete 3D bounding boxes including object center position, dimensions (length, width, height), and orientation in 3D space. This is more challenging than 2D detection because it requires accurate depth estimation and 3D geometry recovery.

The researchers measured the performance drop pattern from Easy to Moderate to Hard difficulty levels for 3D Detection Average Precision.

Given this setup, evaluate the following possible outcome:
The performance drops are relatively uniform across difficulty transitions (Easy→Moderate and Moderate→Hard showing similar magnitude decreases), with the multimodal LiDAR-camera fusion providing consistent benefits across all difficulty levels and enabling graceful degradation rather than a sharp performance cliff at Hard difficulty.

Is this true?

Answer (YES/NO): NO